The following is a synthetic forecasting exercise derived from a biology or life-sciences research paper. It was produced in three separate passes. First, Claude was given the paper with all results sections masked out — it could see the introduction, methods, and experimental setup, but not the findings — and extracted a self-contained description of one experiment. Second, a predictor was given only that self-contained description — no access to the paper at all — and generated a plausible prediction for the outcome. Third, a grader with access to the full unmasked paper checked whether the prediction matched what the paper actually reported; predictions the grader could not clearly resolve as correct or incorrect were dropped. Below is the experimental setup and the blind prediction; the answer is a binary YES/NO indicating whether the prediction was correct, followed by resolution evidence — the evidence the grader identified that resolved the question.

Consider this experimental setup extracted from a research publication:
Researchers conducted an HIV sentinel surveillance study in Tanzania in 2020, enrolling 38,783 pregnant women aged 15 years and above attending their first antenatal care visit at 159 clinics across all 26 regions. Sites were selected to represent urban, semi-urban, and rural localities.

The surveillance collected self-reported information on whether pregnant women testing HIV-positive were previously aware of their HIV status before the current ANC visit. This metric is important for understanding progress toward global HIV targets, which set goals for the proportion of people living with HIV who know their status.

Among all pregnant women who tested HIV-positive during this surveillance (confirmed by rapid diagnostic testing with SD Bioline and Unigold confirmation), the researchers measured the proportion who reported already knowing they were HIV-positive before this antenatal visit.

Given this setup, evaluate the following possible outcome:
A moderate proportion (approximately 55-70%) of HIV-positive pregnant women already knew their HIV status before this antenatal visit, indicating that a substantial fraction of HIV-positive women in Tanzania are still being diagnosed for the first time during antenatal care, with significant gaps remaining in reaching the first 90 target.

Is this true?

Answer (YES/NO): NO